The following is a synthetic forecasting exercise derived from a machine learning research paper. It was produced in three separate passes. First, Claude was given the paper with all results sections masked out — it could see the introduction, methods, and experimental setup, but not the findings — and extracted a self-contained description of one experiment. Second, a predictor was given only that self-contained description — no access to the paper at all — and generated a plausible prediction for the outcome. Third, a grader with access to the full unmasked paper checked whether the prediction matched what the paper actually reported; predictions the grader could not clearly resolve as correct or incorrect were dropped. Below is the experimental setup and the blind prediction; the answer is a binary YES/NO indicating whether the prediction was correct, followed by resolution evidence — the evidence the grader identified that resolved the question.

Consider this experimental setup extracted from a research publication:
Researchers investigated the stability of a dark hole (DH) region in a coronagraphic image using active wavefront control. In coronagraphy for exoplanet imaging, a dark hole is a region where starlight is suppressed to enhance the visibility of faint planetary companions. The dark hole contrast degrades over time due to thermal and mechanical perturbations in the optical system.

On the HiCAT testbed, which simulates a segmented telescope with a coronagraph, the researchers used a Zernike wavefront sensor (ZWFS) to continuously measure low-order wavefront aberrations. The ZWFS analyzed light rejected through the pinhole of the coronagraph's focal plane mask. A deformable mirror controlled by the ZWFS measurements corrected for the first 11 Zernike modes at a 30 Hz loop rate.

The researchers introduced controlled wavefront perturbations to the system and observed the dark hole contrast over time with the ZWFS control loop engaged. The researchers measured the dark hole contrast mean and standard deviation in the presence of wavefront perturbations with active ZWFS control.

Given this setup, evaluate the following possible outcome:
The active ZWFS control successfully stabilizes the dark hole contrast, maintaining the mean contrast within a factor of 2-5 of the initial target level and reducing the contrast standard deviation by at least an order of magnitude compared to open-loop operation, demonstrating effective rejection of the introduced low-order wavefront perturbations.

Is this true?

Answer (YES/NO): YES